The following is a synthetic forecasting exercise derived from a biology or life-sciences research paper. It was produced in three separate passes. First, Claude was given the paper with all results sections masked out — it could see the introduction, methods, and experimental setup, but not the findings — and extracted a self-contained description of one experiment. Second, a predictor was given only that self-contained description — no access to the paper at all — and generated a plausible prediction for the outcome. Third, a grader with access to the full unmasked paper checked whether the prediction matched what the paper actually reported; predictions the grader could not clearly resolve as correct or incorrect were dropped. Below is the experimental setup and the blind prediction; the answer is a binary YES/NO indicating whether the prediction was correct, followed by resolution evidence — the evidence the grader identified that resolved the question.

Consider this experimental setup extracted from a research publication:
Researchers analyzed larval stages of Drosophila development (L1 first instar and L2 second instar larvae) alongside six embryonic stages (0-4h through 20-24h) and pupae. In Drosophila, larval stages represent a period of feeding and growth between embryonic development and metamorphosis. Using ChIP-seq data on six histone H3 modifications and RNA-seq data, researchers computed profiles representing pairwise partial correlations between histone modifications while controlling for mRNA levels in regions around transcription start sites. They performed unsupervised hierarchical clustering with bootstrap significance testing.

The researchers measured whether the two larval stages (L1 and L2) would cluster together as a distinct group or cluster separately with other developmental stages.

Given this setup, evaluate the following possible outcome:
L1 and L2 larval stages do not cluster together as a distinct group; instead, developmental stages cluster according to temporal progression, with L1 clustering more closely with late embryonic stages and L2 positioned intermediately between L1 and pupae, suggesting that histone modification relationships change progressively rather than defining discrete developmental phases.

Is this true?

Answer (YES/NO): NO